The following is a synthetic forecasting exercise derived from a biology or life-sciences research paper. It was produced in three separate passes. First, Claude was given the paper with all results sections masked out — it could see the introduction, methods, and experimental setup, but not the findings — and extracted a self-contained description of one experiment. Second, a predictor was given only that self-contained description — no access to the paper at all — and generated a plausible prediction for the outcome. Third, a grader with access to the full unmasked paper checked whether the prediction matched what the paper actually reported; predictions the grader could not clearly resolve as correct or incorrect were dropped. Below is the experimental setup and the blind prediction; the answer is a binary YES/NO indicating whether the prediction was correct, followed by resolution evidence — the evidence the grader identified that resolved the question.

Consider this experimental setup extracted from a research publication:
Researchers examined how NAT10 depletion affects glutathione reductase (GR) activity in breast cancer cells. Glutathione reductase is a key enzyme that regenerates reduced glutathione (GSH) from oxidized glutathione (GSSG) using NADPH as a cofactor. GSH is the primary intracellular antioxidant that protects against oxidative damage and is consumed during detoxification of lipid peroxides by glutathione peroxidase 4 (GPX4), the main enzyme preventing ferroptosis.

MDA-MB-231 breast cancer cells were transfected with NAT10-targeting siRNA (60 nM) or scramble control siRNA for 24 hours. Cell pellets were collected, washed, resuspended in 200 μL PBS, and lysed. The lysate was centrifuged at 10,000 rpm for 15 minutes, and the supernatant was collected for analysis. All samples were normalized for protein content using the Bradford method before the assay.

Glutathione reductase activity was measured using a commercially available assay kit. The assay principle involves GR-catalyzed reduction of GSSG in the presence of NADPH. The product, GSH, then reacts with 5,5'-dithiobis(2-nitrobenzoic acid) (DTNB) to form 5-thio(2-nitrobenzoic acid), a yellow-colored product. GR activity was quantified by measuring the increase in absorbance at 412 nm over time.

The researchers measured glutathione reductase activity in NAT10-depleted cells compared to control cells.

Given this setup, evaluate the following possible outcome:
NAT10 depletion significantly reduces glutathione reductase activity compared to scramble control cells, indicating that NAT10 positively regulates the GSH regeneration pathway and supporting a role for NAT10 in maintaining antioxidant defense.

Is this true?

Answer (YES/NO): YES